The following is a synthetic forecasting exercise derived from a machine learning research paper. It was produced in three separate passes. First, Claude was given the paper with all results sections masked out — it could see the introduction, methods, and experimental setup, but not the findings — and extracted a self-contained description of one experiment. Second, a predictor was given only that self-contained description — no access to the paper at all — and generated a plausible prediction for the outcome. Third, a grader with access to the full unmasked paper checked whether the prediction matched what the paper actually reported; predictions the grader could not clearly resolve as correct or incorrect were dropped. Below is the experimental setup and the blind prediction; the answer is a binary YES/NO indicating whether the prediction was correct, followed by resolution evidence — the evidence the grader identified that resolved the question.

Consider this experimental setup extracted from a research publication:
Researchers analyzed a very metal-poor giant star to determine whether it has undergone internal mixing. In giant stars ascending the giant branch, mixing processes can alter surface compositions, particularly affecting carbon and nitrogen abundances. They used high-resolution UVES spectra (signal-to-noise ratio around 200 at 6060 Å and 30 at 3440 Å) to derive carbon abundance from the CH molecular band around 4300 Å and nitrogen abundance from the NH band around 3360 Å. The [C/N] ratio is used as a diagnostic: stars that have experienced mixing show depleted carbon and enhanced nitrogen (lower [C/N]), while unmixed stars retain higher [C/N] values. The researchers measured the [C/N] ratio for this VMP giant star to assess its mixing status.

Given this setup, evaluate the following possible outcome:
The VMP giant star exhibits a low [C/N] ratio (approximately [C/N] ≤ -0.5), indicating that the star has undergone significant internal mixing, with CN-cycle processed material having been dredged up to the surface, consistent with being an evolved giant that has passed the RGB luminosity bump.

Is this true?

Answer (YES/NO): YES